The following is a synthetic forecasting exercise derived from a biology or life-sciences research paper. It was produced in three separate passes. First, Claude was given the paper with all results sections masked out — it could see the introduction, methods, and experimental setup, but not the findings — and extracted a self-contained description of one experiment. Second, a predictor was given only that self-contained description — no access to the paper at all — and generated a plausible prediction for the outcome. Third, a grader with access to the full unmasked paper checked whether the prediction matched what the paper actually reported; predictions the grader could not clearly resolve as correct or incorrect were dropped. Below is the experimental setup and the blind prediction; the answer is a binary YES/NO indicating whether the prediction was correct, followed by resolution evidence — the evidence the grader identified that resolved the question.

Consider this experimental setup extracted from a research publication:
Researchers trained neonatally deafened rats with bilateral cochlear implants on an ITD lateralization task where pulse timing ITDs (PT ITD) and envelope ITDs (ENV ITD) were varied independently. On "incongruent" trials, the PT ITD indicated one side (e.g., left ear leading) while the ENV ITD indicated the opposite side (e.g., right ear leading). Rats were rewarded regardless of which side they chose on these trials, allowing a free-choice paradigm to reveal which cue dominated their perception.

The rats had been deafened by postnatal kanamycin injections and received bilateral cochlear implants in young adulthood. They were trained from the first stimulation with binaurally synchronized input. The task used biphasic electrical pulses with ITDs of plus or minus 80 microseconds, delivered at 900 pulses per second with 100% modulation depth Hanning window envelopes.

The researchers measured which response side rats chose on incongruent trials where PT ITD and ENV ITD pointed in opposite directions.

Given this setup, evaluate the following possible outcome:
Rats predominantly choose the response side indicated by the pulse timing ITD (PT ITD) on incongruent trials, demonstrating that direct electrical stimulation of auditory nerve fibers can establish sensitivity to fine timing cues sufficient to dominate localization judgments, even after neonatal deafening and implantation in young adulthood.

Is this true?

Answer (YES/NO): YES